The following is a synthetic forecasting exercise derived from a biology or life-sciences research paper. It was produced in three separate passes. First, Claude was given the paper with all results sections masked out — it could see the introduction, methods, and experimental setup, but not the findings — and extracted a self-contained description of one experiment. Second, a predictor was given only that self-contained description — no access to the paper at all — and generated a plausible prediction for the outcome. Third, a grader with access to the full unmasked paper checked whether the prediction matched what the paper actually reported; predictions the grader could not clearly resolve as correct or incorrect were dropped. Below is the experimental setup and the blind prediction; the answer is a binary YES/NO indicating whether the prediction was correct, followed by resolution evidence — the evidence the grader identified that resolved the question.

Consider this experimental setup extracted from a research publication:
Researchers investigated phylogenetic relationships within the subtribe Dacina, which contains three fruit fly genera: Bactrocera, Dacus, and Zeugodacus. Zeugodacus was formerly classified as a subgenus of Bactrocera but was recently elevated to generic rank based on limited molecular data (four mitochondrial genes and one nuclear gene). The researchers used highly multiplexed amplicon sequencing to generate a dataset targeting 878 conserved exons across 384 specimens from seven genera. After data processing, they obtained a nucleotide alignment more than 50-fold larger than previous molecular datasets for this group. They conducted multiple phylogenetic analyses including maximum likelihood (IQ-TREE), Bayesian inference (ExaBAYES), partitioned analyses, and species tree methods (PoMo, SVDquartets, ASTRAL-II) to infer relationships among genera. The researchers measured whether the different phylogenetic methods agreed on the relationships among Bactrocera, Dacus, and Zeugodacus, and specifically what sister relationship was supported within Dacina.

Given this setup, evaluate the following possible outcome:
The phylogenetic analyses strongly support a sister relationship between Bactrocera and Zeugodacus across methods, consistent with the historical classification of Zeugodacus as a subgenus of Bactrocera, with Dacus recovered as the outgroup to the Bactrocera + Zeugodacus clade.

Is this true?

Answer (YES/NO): NO